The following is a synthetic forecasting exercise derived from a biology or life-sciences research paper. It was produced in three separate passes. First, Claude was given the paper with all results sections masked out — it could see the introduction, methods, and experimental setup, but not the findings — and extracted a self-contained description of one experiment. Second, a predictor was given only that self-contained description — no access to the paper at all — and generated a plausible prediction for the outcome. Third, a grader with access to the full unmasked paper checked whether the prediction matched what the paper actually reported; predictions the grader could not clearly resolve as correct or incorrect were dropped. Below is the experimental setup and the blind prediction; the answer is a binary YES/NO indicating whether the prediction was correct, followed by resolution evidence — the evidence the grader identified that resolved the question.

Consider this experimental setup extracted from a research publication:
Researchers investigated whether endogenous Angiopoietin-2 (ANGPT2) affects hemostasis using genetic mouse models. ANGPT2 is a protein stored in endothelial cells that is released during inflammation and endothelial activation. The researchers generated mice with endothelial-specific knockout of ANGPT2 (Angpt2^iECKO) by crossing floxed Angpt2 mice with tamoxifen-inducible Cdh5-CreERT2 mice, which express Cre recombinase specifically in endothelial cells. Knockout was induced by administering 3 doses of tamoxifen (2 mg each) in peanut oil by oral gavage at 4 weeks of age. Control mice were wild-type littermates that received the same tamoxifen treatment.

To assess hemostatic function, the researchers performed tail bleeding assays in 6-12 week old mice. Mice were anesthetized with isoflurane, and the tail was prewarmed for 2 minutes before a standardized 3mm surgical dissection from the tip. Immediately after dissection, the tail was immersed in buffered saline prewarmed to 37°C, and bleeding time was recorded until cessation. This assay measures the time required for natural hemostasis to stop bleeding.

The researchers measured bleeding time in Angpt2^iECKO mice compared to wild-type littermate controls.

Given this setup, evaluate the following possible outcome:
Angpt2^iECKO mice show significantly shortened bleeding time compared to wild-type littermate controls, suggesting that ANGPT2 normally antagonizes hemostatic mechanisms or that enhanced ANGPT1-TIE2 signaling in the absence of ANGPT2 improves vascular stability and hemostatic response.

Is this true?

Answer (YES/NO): NO